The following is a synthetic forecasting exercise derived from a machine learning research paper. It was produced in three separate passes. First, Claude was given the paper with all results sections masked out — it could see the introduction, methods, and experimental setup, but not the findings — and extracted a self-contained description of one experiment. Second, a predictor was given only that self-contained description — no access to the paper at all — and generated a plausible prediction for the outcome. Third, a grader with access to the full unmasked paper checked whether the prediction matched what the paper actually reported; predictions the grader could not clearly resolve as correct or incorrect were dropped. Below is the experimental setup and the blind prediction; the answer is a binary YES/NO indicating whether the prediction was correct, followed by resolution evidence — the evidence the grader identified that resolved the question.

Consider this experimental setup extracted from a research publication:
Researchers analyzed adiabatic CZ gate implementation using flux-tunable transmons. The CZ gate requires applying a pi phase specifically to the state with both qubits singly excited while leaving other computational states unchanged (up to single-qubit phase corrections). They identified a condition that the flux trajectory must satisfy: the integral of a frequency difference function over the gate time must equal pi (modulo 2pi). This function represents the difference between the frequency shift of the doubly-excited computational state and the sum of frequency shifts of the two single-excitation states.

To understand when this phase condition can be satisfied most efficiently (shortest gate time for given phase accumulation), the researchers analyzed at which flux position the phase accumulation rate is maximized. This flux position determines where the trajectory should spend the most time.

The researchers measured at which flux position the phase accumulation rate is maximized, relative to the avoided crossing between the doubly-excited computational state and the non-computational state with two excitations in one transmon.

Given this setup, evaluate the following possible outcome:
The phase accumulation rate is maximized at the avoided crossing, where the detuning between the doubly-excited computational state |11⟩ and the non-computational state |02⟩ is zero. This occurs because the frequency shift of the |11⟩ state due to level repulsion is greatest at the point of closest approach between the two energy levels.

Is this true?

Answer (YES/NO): YES